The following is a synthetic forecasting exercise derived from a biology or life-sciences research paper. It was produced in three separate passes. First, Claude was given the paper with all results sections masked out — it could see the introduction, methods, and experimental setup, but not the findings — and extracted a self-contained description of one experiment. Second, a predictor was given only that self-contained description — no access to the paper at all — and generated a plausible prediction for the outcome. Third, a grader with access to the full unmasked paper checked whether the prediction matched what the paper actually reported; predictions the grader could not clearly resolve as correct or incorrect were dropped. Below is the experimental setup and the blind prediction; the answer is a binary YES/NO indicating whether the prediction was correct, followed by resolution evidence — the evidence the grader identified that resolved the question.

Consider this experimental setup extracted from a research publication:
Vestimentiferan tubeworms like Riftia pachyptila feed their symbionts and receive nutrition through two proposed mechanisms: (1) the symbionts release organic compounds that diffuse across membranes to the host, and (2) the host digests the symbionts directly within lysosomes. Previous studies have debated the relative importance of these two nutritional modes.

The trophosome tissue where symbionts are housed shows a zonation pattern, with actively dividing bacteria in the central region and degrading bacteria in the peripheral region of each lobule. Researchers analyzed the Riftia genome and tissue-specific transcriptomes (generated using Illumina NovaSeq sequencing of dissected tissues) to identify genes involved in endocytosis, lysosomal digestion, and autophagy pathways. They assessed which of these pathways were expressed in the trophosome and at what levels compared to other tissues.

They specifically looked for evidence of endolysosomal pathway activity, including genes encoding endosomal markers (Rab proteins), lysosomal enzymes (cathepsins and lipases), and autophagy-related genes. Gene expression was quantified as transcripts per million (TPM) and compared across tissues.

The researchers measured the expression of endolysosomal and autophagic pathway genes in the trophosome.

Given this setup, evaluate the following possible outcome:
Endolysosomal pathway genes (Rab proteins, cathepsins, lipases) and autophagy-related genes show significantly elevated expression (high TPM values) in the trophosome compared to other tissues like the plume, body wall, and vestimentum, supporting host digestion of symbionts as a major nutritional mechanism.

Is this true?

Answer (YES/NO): NO